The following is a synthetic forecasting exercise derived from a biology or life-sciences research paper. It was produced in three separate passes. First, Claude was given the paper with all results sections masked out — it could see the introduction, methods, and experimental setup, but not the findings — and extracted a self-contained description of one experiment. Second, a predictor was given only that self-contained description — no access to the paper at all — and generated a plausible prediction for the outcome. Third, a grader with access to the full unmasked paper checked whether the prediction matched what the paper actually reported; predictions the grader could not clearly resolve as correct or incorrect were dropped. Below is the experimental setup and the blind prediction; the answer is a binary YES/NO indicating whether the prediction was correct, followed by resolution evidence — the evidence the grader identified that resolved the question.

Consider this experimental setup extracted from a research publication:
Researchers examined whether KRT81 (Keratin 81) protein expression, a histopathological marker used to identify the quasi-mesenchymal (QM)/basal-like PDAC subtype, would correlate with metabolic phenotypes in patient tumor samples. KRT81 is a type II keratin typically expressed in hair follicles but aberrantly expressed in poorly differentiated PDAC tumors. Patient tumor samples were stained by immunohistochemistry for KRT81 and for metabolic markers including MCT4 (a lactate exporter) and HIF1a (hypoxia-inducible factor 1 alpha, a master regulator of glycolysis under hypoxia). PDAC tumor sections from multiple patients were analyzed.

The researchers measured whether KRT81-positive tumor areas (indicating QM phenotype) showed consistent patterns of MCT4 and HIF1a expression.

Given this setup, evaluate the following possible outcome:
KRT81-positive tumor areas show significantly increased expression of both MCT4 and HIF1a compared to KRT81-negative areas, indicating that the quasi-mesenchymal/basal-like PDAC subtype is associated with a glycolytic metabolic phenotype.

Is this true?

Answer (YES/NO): NO